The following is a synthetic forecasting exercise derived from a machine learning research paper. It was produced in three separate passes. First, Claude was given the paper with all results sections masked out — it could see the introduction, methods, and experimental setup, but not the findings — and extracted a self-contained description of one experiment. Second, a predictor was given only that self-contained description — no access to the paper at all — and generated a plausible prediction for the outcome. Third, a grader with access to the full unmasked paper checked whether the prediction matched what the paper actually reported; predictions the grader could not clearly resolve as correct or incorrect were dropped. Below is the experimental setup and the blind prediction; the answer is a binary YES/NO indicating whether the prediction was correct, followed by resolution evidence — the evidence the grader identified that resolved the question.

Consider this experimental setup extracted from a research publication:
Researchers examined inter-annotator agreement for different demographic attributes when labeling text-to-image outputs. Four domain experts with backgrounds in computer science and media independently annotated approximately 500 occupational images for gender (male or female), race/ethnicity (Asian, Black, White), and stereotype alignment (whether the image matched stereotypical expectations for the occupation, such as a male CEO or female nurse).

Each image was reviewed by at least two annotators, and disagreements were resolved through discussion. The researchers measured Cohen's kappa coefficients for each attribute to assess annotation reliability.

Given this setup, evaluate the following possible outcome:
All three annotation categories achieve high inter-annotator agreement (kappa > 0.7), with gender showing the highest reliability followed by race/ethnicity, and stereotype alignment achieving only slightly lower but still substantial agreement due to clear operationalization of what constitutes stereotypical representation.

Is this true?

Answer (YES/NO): NO